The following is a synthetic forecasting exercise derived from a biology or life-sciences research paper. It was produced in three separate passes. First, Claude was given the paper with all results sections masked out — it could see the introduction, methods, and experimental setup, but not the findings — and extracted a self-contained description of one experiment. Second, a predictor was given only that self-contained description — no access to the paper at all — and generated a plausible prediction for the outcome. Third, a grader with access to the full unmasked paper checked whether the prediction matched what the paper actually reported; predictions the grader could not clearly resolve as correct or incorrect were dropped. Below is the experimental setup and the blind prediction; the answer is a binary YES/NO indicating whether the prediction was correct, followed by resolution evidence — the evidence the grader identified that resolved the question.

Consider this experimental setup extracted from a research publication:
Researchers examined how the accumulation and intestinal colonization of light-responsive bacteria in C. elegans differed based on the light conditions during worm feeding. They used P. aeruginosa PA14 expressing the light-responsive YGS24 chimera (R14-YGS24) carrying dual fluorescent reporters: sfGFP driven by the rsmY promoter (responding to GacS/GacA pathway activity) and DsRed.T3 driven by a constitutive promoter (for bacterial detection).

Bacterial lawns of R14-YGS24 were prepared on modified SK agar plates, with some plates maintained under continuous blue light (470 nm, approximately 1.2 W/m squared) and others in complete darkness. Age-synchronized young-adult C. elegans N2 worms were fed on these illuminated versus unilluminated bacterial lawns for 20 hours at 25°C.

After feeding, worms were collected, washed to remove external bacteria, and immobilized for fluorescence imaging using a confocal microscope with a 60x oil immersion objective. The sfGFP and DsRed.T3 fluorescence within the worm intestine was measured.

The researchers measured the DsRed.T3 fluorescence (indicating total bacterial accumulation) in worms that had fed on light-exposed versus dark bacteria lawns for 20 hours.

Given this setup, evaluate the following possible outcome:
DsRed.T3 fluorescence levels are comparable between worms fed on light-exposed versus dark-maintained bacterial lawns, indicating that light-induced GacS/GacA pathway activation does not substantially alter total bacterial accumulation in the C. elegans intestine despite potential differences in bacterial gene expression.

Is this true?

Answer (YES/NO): NO